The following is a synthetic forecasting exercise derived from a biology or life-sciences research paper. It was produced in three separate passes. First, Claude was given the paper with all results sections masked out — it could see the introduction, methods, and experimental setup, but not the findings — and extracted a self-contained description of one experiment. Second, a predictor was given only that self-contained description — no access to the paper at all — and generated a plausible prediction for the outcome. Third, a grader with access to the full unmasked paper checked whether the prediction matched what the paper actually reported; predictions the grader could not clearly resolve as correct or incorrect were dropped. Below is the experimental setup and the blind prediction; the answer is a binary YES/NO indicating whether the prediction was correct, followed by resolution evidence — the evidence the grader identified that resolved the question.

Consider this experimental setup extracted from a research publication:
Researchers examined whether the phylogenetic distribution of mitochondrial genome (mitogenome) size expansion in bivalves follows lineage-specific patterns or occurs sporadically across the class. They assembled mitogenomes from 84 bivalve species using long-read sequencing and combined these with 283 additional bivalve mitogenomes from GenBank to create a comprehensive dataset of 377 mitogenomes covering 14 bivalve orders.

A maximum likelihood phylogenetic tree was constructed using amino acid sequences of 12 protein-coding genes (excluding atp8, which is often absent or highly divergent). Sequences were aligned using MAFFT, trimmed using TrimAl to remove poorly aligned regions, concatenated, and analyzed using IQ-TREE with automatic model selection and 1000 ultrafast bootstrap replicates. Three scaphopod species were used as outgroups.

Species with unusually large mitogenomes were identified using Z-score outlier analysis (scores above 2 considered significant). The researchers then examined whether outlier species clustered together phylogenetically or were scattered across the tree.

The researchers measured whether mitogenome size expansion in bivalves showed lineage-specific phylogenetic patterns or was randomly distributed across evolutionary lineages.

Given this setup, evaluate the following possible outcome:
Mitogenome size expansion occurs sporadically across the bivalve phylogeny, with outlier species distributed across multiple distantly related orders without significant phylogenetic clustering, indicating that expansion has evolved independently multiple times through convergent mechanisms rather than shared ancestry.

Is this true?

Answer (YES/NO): NO